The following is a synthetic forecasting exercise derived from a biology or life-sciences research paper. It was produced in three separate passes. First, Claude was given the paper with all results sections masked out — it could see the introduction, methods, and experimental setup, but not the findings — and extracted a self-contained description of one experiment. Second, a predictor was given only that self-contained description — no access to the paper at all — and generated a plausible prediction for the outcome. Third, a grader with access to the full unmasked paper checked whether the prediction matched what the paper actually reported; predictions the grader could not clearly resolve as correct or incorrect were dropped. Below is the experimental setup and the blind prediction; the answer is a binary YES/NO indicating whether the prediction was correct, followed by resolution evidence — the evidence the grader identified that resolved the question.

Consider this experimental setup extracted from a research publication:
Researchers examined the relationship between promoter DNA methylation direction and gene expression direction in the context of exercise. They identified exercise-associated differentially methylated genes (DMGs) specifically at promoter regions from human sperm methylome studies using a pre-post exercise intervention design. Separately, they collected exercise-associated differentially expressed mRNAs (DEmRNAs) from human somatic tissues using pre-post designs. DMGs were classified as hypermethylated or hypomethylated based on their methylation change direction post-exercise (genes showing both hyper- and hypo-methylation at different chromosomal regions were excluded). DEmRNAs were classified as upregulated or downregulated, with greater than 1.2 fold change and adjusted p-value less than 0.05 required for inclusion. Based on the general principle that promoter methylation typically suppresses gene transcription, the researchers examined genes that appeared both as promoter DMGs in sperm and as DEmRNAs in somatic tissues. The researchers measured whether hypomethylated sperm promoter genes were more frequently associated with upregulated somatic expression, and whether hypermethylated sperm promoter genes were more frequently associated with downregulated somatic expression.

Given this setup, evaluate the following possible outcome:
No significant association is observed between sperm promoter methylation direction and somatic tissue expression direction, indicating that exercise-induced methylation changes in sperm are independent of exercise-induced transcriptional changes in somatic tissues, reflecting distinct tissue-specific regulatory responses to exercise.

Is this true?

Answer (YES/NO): NO